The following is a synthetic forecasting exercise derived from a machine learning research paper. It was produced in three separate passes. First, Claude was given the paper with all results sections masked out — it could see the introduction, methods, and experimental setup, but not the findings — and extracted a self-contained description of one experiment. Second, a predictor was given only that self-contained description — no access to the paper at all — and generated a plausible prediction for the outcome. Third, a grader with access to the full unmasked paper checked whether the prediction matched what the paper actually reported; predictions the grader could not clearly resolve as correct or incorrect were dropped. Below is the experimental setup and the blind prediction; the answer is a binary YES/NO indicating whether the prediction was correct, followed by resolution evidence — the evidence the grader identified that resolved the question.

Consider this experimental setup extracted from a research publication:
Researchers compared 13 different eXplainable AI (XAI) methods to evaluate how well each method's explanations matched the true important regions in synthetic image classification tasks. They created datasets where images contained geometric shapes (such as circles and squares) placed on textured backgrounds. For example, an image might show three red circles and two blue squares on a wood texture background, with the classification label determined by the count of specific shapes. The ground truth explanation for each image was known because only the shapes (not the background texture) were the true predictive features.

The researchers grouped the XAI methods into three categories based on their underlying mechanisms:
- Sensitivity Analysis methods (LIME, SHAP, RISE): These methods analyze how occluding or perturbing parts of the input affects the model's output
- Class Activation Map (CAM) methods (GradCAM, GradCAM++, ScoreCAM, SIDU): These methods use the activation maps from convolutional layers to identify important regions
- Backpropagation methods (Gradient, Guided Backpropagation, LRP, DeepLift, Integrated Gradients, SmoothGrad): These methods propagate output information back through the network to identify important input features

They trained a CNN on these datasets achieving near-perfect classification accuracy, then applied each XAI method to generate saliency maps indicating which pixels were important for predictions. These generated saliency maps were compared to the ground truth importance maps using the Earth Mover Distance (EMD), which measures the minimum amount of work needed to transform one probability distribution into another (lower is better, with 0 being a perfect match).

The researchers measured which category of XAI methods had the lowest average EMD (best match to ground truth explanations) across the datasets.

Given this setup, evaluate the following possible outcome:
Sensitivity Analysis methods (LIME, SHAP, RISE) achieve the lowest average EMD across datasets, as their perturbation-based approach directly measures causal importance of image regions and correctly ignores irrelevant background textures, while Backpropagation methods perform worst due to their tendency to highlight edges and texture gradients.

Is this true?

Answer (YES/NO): NO